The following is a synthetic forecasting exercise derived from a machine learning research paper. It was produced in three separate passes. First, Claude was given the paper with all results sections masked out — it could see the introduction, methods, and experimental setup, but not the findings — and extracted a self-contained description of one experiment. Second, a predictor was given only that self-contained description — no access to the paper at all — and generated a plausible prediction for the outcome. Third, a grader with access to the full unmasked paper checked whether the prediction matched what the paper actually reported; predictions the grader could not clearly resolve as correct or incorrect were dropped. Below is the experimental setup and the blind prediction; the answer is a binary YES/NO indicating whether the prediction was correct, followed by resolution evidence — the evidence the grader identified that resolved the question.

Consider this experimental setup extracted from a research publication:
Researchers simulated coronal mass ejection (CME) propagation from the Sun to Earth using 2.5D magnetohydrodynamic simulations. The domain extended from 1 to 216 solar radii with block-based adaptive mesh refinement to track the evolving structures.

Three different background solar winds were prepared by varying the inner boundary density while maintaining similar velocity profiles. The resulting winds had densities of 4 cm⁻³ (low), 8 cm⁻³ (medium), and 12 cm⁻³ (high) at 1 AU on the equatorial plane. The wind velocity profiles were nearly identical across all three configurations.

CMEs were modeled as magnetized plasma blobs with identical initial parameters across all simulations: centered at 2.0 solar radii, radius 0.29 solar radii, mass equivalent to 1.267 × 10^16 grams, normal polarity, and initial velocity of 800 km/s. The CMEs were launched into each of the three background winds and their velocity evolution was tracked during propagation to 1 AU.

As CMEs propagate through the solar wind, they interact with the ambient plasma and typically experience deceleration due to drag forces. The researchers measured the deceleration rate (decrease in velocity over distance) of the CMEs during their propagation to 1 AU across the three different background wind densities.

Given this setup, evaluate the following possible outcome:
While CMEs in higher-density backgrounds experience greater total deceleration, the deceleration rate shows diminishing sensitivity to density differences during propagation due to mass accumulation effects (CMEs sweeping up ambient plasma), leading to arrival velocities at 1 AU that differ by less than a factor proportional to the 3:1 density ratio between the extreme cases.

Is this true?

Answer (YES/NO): NO